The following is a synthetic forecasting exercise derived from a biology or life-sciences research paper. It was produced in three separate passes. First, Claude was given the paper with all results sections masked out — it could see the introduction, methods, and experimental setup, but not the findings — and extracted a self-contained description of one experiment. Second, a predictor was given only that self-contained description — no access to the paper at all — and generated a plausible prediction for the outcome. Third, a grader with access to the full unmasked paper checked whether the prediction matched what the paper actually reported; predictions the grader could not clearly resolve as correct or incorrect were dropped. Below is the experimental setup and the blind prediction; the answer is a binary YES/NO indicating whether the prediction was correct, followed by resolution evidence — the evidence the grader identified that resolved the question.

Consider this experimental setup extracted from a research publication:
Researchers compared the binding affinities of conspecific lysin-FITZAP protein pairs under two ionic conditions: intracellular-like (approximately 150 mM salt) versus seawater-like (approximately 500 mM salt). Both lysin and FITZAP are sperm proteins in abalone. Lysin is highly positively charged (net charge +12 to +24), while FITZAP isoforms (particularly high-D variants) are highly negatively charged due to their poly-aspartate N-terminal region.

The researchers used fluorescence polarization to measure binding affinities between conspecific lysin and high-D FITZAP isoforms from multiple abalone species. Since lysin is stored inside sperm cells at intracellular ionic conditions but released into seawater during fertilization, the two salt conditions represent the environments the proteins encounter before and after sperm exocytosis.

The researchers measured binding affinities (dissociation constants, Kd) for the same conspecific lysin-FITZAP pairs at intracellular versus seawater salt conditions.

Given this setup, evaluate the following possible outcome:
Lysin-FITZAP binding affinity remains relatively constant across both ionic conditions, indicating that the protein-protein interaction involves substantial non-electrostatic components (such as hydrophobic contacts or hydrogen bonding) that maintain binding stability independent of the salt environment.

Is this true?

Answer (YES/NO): NO